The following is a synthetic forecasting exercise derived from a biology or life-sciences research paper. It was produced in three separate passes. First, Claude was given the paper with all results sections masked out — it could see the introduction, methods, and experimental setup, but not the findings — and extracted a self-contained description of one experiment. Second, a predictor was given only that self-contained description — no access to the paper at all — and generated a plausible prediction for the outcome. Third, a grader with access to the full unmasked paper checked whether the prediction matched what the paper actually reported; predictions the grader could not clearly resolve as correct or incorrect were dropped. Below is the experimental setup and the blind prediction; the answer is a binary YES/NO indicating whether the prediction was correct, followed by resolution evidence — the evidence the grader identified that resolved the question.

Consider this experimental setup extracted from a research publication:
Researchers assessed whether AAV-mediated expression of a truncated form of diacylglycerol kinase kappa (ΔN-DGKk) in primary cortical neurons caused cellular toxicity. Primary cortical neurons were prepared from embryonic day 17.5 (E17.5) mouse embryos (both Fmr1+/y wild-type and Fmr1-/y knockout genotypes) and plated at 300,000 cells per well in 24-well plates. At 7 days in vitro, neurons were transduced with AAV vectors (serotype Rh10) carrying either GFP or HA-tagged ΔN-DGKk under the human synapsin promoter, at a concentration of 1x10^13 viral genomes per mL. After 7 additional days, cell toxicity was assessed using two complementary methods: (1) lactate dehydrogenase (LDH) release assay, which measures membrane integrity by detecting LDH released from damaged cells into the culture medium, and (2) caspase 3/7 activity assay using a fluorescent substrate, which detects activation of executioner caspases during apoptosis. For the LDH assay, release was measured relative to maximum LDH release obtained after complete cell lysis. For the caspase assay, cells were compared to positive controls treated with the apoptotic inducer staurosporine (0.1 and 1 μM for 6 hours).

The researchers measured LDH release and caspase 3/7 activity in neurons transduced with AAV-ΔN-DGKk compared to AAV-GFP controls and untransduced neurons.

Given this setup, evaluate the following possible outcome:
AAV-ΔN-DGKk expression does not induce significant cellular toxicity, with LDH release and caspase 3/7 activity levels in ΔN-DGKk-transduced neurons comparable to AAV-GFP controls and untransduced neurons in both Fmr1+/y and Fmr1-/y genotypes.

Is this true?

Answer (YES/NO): YES